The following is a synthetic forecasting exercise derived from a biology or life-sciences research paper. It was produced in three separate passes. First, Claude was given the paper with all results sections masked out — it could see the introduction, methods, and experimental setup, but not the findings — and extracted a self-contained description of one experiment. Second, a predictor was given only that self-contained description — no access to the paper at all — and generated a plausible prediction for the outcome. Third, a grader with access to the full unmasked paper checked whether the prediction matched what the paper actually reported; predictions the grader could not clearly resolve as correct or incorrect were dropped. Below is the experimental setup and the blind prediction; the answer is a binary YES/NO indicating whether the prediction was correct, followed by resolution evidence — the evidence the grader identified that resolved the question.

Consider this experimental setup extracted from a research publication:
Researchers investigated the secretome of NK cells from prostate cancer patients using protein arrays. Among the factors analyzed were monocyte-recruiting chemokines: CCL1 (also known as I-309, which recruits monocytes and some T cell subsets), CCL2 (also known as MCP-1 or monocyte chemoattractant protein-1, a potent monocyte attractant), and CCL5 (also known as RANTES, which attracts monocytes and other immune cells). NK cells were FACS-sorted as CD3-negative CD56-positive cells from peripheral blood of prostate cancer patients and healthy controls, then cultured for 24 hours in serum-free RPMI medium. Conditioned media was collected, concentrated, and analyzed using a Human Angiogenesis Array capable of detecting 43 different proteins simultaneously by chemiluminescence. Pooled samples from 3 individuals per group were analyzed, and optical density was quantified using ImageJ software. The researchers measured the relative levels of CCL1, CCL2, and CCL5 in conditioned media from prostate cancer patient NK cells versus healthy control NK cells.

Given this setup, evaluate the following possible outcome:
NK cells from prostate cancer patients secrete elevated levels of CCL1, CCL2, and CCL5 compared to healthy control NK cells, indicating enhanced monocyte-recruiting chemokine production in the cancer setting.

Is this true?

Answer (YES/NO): YES